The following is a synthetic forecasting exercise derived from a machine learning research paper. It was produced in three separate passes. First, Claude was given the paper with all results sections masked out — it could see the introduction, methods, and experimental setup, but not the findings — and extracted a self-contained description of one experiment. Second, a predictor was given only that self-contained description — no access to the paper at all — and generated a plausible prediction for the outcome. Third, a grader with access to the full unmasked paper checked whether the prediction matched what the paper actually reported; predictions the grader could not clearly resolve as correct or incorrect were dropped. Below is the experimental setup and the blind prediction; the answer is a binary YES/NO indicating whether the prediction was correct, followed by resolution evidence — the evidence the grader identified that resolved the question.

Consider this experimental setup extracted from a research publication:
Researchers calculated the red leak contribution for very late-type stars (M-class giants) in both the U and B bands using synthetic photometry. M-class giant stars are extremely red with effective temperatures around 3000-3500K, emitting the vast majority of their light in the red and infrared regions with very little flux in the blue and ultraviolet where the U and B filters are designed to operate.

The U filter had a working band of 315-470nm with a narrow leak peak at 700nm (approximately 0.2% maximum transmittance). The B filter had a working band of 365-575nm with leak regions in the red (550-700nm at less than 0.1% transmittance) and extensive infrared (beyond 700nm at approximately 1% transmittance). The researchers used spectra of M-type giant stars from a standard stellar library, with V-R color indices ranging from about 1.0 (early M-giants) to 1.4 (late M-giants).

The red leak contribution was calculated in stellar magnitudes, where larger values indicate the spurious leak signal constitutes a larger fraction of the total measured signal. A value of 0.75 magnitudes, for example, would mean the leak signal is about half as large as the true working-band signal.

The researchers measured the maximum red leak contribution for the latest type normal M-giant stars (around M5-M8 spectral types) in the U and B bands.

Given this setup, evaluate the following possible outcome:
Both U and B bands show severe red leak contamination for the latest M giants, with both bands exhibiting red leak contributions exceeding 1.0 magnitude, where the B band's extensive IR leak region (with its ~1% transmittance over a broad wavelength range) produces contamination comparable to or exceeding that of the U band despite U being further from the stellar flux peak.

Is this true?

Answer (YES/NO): NO